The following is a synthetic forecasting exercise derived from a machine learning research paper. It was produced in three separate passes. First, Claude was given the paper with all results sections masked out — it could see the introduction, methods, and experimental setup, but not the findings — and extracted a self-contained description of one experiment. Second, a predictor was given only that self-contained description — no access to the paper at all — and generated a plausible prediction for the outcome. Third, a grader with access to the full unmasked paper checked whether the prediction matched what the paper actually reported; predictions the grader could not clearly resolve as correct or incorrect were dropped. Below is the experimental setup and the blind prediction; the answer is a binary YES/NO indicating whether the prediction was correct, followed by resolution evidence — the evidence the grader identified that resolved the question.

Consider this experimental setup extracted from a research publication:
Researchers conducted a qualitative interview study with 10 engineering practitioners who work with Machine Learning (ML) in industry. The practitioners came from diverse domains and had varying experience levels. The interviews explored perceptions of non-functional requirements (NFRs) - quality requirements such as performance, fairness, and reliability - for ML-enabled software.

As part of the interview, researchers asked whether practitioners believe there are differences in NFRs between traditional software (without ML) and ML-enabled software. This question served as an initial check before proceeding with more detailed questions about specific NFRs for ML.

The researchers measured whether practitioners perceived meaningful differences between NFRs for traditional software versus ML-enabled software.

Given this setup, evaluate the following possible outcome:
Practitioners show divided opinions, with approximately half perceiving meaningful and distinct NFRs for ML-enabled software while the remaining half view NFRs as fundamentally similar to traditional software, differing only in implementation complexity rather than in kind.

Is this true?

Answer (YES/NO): NO